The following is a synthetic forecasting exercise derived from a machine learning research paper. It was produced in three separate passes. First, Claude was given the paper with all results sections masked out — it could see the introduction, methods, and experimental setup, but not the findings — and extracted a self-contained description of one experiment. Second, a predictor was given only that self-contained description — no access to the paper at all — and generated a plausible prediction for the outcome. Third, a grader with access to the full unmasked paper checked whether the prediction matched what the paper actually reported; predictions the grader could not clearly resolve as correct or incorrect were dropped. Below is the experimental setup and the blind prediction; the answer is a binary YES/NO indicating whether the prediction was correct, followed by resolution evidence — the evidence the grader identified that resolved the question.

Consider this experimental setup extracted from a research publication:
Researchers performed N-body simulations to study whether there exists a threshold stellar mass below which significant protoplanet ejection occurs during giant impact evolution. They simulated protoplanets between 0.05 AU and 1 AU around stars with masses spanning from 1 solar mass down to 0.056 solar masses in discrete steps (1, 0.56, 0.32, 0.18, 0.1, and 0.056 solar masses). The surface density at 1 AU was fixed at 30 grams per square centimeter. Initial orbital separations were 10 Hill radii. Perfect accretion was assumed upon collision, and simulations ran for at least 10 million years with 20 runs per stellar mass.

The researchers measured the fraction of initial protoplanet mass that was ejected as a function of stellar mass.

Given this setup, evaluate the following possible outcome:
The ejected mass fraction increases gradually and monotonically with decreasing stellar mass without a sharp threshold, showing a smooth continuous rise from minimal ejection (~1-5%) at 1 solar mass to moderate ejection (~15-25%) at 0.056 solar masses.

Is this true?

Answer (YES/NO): NO